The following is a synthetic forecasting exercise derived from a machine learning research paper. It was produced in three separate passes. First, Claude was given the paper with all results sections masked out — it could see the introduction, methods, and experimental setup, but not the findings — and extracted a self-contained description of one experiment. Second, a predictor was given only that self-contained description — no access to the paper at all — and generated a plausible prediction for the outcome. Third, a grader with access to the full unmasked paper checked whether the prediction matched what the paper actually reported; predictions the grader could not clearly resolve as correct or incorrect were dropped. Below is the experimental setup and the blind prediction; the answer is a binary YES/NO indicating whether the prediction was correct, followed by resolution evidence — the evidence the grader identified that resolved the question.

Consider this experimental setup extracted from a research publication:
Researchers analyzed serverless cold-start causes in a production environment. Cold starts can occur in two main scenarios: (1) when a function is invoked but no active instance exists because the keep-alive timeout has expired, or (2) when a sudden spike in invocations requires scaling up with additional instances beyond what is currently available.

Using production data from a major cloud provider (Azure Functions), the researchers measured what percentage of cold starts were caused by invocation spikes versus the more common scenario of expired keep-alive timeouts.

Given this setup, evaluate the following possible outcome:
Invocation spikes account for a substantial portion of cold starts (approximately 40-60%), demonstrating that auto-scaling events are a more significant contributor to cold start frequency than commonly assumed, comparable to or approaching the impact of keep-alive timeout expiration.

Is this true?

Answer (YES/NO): NO